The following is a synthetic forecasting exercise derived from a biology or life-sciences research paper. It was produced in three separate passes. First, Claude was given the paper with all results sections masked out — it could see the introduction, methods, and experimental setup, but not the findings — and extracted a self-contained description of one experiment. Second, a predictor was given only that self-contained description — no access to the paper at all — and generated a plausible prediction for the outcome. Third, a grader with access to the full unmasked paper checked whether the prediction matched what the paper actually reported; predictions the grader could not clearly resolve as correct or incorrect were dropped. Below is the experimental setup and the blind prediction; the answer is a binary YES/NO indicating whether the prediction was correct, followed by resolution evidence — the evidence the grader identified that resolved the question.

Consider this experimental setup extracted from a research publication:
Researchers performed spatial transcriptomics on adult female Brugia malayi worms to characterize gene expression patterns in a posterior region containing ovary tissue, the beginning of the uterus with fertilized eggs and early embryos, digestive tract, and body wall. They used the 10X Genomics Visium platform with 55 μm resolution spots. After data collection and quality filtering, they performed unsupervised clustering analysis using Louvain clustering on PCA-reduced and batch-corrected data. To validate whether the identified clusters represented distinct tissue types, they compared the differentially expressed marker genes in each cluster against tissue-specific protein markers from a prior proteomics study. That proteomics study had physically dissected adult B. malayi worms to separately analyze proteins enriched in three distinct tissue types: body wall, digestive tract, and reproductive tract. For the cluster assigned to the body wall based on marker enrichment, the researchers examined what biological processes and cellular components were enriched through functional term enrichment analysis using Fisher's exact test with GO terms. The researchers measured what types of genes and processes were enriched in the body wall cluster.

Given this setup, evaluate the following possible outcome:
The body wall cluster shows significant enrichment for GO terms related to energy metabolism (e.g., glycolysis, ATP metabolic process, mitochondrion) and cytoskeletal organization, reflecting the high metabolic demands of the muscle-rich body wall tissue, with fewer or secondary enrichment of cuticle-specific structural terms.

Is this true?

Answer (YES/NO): NO